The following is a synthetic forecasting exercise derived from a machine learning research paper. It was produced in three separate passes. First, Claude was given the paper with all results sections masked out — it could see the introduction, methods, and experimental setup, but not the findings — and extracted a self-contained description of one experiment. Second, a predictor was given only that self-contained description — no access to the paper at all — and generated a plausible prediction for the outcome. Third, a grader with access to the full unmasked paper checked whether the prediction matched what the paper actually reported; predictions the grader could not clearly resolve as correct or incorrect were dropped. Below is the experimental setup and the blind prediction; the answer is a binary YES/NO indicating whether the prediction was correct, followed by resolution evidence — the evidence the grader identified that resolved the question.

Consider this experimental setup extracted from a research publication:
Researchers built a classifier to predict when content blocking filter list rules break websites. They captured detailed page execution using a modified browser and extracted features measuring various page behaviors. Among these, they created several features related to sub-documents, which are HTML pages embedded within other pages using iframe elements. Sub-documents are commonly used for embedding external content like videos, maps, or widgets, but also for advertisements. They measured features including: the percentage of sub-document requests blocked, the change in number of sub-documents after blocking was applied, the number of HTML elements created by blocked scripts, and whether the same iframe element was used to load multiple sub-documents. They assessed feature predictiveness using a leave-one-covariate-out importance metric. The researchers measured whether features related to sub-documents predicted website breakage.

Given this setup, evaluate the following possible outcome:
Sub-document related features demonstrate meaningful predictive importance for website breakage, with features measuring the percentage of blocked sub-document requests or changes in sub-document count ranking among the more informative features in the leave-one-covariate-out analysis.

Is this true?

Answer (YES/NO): YES